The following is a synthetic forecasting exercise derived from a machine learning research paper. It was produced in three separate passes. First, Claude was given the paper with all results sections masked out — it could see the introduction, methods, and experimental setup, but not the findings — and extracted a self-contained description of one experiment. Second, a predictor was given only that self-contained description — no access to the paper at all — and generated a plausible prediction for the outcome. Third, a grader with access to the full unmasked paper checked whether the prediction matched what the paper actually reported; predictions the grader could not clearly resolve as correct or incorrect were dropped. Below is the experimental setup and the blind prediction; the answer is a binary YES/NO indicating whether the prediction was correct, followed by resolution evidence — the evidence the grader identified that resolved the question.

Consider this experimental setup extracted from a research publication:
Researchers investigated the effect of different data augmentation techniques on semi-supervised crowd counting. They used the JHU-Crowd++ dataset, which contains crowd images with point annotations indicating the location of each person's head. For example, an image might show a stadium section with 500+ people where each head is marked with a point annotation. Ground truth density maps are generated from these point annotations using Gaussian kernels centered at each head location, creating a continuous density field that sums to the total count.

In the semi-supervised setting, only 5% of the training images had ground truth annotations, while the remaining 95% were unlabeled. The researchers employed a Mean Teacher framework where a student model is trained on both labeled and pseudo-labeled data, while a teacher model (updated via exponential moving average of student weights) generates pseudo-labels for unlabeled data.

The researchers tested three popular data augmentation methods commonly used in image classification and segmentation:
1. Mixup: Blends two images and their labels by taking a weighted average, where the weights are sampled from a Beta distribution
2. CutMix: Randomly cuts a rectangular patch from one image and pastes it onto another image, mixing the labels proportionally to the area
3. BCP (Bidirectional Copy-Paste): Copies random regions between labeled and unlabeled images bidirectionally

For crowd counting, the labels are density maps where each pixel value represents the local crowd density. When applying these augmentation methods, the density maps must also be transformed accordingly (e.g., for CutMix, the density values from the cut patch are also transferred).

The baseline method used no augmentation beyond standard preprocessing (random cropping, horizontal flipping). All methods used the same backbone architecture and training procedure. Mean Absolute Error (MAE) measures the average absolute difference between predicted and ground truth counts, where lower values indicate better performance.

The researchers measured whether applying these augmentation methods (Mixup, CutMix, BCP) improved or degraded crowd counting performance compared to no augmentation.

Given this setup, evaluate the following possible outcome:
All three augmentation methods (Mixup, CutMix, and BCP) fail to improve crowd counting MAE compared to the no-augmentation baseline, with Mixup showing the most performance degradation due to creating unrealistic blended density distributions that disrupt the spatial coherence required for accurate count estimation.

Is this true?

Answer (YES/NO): NO